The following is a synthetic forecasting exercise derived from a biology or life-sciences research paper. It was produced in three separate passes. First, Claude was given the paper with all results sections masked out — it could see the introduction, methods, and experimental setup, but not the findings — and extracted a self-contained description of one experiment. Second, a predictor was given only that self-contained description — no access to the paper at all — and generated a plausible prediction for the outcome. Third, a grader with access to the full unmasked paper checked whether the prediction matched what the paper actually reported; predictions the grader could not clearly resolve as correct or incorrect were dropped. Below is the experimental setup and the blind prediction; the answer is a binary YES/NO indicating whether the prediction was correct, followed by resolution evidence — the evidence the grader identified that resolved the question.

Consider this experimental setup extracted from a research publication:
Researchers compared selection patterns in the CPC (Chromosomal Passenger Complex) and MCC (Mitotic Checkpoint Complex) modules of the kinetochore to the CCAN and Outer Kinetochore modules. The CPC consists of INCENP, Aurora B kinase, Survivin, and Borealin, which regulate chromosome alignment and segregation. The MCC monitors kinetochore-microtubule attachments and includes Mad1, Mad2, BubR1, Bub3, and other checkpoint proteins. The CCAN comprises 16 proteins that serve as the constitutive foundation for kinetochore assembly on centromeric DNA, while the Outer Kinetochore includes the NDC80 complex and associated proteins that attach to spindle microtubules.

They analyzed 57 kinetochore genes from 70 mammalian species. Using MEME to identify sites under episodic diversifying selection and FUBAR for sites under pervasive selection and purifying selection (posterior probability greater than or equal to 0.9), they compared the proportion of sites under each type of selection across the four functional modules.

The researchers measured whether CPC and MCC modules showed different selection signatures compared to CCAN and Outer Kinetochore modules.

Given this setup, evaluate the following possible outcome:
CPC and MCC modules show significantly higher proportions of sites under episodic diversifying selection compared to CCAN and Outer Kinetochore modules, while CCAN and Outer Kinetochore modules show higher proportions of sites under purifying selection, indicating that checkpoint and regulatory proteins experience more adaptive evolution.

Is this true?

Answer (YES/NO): NO